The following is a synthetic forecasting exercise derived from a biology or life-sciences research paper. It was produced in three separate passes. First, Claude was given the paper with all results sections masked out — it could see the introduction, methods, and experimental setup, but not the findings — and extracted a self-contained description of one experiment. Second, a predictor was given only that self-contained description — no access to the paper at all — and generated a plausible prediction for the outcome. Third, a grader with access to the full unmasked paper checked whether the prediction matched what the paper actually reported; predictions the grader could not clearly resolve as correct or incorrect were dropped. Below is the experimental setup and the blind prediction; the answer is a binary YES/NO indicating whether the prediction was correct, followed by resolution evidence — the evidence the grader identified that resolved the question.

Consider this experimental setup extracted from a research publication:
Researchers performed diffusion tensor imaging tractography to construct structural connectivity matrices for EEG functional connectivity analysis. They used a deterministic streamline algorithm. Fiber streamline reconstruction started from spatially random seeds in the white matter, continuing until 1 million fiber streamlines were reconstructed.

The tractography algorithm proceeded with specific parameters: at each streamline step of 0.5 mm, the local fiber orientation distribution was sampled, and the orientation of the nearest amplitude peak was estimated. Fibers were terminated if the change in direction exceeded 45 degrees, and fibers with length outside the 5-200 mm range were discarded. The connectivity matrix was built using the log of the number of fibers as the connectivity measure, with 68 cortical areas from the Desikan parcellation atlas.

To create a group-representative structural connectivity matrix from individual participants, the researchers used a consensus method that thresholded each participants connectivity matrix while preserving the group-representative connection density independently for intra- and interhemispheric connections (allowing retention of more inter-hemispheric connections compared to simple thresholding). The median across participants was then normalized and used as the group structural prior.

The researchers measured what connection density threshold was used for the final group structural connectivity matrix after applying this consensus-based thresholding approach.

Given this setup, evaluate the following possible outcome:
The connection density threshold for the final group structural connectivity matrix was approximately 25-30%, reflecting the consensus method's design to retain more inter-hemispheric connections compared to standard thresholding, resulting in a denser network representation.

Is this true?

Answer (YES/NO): YES